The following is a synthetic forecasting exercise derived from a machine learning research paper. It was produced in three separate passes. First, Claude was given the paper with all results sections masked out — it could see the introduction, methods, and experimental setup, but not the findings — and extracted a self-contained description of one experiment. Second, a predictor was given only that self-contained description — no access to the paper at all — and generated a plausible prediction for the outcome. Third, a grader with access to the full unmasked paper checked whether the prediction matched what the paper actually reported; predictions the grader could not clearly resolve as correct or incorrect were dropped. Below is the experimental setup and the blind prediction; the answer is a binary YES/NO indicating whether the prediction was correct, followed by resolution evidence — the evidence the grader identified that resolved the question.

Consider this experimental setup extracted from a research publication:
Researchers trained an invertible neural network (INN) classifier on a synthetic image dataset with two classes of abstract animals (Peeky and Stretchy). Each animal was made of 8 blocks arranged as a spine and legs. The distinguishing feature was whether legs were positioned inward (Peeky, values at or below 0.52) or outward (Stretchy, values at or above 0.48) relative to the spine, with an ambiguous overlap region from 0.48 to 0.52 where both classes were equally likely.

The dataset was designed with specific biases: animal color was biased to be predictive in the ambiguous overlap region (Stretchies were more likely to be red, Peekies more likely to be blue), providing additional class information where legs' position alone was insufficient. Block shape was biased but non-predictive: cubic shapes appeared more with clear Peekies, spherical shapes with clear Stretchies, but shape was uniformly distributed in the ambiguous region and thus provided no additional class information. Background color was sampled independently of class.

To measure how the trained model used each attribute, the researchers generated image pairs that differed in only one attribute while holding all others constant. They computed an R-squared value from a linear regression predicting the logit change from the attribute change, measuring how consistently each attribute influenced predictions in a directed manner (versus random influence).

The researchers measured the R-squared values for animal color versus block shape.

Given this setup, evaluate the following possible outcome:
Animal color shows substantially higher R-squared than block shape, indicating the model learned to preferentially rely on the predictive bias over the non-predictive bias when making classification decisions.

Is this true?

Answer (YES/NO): YES